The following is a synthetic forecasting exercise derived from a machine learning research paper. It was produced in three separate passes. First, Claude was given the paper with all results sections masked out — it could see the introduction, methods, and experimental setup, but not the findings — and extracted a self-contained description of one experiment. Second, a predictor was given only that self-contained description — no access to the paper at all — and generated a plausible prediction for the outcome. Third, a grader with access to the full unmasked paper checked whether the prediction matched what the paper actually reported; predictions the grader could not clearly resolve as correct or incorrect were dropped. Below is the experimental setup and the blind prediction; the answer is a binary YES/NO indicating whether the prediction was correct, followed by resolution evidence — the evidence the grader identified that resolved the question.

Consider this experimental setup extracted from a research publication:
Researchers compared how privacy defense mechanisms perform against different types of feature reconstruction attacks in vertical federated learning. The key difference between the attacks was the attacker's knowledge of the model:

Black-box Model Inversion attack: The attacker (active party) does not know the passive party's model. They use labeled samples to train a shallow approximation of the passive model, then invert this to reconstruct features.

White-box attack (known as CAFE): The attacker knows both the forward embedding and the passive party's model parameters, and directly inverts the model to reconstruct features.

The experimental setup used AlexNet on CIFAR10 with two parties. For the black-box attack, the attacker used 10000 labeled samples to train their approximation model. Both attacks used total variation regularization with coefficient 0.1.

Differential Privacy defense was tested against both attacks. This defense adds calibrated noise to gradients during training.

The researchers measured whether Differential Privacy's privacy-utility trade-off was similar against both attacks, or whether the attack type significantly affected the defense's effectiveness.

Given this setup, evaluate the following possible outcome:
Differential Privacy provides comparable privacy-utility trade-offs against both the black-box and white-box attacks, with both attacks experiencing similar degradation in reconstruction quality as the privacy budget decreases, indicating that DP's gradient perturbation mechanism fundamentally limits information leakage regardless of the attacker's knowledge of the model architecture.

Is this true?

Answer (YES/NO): NO